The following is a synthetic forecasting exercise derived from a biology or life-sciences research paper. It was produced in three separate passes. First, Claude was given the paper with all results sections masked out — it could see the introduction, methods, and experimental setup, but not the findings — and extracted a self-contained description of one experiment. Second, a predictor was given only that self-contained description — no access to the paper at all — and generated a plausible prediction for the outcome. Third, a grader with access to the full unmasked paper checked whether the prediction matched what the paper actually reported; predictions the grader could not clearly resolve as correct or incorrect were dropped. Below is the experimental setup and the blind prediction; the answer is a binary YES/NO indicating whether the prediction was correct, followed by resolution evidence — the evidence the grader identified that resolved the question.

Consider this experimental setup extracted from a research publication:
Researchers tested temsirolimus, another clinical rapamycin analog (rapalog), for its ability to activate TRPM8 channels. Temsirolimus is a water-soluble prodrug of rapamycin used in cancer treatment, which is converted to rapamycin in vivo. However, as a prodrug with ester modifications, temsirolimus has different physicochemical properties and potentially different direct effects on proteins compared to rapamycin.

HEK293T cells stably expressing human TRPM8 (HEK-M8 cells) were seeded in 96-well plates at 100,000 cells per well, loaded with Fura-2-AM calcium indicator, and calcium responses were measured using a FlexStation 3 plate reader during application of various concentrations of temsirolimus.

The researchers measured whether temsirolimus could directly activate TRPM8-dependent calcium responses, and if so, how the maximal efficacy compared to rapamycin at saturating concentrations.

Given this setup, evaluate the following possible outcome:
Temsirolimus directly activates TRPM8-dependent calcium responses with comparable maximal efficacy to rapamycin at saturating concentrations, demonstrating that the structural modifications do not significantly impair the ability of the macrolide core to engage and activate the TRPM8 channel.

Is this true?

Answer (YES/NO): NO